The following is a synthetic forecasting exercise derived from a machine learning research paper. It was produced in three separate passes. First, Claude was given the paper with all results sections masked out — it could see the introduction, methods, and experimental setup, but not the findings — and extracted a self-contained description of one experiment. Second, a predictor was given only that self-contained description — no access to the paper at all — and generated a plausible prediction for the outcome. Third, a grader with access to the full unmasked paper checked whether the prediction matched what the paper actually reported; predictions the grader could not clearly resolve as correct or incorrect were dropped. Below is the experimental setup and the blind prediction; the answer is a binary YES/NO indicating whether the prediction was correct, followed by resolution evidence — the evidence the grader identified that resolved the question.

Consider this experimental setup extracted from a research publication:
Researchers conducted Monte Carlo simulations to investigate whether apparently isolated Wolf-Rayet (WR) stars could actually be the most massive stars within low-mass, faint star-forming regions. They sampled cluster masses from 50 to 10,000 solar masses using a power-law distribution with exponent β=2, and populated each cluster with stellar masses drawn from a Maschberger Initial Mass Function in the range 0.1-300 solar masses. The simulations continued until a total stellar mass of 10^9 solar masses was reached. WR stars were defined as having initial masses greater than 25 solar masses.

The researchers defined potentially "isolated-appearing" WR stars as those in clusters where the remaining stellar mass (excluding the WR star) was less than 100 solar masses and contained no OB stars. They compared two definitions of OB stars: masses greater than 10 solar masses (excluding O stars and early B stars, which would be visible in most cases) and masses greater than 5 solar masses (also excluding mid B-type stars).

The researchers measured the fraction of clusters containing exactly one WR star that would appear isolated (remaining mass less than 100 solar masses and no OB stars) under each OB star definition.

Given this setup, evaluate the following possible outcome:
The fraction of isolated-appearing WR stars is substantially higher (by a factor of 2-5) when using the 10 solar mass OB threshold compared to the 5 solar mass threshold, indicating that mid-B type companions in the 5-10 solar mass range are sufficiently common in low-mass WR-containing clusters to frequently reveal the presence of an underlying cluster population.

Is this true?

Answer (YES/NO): NO